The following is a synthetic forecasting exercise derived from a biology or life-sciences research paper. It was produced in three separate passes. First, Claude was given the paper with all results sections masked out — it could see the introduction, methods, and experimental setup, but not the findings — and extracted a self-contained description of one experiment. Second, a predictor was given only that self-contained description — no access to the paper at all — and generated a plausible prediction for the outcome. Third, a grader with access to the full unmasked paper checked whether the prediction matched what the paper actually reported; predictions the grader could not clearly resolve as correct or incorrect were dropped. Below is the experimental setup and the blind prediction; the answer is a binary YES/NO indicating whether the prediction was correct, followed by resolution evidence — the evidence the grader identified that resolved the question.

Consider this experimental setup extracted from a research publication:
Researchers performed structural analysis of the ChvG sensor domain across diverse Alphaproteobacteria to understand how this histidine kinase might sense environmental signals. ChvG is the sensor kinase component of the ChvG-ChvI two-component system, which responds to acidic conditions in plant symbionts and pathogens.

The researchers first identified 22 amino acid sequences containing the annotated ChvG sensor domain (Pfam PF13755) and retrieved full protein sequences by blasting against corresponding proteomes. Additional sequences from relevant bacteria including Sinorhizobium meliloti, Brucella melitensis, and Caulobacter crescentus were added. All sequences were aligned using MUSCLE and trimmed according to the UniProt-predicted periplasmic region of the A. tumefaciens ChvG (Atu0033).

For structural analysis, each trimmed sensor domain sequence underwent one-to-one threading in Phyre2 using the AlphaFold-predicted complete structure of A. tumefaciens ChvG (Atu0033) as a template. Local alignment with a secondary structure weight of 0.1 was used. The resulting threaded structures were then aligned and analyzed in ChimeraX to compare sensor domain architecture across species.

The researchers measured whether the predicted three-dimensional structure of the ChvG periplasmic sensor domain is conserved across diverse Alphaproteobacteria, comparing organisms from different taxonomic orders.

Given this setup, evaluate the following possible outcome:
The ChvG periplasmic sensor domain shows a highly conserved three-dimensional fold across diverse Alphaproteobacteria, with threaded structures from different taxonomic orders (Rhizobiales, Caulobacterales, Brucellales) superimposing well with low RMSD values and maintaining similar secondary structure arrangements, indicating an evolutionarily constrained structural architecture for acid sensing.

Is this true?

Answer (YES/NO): NO